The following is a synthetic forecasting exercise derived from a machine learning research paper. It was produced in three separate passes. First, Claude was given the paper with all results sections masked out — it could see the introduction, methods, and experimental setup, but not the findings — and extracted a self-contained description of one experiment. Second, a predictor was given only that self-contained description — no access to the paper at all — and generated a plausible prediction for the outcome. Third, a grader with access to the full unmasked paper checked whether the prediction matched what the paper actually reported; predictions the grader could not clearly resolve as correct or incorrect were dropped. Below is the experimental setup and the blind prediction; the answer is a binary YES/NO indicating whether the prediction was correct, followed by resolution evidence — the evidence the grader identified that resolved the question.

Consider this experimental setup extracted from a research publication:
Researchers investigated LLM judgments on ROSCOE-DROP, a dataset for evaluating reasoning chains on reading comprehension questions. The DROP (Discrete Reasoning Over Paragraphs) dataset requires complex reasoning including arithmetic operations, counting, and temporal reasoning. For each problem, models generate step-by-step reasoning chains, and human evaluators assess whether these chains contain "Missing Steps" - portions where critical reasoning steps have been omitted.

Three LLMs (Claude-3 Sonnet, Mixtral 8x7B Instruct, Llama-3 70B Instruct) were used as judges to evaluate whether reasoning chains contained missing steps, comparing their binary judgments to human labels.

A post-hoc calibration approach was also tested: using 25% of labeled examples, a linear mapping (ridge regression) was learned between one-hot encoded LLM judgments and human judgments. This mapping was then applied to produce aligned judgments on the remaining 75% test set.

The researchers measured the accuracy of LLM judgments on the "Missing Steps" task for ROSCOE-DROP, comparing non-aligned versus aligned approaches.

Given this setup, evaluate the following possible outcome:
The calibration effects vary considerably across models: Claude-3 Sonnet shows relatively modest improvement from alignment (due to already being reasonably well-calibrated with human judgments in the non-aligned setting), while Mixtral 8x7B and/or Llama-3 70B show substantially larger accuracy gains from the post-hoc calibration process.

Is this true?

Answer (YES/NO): NO